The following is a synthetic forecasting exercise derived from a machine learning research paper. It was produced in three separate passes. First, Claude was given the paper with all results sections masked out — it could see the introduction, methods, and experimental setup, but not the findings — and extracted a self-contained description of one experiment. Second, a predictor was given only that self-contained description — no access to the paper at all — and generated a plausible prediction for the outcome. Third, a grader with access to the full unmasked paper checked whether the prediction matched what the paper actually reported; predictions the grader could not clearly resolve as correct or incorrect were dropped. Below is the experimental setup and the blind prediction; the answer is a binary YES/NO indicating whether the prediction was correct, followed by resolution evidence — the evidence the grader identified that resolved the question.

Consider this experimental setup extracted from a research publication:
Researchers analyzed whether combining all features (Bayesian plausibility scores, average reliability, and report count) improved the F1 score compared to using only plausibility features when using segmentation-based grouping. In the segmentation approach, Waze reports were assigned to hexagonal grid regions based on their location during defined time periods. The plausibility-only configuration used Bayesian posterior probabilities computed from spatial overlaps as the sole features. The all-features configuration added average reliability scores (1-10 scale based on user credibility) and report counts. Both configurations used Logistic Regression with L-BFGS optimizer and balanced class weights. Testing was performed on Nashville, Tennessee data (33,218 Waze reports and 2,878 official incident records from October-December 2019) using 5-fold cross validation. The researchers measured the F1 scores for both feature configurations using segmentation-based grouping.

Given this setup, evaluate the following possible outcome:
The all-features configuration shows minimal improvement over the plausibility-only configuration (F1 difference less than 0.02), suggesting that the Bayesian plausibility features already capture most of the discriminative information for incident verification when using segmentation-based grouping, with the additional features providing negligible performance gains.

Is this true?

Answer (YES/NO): NO